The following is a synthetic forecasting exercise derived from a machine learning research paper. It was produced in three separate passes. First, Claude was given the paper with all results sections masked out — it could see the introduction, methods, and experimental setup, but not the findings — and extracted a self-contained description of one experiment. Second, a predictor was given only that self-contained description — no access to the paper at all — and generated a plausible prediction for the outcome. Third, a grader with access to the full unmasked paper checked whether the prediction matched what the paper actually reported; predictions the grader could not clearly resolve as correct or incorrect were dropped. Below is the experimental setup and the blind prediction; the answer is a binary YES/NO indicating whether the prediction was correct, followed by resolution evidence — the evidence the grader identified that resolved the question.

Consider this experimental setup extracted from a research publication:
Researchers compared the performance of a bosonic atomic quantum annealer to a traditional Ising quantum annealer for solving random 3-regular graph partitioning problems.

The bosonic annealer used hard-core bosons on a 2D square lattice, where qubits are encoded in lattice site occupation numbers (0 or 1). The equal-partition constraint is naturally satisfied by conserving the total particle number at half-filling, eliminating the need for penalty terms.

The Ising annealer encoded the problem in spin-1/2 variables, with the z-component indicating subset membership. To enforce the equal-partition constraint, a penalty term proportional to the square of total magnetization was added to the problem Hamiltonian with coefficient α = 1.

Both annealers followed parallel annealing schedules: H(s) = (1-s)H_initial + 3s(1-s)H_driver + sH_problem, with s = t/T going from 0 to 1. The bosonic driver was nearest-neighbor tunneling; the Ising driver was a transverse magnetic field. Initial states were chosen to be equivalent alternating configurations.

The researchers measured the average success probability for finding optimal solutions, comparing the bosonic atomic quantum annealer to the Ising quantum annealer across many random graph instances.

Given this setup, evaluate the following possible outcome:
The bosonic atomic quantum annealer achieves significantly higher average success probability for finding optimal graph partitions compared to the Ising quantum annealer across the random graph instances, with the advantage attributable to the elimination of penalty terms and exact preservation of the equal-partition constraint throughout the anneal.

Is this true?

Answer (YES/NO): NO